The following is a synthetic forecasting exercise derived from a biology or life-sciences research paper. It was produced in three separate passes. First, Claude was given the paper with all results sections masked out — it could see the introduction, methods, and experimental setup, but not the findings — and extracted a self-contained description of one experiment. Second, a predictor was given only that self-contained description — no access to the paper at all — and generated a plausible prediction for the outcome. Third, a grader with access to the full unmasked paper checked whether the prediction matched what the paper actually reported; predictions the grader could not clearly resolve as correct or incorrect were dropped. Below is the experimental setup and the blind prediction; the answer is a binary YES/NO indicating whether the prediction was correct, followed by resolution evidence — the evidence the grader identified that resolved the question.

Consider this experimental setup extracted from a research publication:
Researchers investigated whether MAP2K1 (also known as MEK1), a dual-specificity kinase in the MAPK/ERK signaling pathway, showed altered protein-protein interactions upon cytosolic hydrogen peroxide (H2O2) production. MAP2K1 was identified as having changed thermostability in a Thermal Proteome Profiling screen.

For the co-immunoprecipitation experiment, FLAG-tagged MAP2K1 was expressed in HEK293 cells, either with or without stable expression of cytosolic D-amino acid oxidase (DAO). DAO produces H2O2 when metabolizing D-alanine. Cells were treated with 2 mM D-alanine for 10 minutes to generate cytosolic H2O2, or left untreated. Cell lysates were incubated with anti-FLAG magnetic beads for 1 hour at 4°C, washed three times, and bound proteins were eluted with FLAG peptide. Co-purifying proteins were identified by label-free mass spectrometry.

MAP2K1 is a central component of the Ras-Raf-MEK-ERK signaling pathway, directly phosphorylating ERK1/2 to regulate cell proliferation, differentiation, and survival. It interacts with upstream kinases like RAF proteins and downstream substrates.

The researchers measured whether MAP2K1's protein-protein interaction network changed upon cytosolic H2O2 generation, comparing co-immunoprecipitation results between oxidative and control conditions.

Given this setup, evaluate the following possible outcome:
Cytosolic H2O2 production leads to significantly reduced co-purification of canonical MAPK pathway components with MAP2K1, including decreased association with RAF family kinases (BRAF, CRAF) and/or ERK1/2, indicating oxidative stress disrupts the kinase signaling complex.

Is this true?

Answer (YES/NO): NO